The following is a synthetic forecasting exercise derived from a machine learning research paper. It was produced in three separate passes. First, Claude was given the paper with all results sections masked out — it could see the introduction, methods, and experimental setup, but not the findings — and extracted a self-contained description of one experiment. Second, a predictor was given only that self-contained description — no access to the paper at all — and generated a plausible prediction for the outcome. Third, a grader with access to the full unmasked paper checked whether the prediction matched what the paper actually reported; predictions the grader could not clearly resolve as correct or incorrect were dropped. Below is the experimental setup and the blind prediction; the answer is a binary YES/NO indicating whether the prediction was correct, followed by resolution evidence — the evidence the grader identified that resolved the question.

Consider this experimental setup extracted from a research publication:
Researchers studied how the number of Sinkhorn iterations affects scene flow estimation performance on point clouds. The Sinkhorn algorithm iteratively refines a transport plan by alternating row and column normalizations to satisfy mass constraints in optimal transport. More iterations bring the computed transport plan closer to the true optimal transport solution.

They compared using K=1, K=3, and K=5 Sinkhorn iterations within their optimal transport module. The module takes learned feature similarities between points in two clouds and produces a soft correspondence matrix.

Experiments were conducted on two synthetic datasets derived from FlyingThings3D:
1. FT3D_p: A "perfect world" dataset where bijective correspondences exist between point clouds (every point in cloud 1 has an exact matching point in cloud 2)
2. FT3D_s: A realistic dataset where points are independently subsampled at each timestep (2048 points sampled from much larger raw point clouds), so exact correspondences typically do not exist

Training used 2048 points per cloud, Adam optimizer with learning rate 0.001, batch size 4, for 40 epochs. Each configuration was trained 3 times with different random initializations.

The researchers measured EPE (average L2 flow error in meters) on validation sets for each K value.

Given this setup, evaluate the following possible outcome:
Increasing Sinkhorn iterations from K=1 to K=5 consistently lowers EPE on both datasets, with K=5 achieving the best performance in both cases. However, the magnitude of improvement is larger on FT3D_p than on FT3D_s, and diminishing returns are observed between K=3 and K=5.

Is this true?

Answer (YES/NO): NO